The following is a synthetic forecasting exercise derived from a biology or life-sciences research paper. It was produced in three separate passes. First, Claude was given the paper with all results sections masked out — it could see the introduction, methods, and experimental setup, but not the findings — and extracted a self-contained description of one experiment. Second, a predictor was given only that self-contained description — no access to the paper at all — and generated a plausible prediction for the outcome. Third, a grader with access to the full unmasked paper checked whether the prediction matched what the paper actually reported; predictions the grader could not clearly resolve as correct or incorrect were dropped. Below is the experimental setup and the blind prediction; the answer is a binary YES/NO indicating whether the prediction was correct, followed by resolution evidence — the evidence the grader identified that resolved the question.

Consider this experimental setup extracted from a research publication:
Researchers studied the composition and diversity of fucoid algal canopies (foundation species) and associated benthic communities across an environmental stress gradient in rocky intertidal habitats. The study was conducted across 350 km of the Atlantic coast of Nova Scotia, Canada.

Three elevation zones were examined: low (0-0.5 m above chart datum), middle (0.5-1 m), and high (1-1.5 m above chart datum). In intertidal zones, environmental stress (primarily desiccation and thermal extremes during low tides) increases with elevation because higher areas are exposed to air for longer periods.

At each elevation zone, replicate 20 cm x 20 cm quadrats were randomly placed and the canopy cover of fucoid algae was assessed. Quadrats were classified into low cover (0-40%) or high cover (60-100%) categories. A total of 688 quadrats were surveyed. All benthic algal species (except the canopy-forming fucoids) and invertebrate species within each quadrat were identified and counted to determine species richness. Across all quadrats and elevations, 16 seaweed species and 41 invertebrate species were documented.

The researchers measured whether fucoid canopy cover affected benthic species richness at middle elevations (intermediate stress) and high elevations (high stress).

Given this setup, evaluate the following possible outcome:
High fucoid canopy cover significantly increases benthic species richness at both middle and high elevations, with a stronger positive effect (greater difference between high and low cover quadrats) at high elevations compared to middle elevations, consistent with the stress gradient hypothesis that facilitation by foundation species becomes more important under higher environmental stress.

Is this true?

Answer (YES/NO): NO